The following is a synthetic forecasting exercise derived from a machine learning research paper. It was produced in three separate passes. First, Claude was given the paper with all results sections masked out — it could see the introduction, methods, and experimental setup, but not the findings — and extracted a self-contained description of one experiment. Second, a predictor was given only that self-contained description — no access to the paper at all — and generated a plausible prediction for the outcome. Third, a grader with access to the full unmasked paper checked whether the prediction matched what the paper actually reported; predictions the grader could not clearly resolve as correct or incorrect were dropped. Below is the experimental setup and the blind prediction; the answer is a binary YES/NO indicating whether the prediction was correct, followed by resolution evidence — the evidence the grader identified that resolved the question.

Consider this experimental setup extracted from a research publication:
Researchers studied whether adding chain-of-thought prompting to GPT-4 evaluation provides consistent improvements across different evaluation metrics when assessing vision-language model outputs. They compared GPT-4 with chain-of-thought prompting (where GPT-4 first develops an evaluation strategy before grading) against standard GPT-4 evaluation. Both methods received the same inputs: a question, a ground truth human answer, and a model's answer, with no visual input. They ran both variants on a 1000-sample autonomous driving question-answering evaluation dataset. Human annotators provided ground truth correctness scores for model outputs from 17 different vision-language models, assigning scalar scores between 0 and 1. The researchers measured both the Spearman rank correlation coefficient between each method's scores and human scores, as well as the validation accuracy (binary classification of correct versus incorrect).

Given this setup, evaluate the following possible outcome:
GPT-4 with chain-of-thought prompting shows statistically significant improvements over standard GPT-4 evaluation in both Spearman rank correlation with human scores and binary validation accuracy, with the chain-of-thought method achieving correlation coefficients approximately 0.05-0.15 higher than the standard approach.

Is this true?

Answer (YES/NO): NO